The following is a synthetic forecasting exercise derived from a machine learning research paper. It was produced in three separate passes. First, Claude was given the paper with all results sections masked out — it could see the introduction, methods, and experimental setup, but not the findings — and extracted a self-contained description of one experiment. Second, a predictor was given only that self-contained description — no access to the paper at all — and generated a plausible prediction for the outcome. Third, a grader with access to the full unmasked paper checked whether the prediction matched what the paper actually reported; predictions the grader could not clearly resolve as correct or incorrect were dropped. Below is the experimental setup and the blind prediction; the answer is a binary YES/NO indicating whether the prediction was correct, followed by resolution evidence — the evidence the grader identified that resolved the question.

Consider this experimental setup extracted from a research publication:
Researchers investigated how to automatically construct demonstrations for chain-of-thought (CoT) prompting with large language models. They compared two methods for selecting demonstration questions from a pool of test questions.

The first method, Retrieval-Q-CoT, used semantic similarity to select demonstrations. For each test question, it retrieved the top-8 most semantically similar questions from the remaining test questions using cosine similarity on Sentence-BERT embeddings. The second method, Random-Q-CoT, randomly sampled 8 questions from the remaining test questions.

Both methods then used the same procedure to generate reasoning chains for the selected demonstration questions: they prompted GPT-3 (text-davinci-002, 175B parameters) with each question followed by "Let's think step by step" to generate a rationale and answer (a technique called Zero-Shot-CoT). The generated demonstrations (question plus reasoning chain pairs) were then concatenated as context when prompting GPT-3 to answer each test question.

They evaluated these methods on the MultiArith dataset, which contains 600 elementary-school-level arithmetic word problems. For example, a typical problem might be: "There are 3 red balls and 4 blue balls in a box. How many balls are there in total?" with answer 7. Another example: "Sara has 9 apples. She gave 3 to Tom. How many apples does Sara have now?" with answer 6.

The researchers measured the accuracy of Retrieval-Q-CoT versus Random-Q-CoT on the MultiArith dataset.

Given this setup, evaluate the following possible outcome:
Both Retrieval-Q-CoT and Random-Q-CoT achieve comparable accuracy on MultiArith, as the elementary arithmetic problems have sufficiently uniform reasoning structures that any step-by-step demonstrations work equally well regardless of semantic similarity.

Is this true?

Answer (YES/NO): NO